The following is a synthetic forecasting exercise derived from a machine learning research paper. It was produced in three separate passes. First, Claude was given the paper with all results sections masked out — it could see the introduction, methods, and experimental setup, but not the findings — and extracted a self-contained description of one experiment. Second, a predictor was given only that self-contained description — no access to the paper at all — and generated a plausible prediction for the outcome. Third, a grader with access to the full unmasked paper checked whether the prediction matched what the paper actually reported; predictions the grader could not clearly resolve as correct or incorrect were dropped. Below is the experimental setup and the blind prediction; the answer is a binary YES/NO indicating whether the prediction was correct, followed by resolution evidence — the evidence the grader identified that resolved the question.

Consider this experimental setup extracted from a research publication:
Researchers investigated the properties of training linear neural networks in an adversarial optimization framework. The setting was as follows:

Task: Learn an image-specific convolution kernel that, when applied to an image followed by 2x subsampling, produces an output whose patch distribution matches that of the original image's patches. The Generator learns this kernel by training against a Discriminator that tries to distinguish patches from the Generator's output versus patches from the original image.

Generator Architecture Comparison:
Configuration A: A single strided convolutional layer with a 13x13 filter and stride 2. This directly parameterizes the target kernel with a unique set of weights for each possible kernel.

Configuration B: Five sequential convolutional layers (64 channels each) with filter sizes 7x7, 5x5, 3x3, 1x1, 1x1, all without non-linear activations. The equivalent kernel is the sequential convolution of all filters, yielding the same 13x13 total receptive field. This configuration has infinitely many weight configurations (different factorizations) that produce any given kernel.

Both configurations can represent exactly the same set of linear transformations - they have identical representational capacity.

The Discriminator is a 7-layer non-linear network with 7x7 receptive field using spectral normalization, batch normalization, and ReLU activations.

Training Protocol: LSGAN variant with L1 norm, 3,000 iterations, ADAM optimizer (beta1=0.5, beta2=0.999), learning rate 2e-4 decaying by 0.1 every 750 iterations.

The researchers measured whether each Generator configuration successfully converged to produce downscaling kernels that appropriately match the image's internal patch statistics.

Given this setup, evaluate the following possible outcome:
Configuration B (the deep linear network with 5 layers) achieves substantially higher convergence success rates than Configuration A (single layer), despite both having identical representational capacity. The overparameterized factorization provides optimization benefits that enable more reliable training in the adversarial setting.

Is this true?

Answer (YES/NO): YES